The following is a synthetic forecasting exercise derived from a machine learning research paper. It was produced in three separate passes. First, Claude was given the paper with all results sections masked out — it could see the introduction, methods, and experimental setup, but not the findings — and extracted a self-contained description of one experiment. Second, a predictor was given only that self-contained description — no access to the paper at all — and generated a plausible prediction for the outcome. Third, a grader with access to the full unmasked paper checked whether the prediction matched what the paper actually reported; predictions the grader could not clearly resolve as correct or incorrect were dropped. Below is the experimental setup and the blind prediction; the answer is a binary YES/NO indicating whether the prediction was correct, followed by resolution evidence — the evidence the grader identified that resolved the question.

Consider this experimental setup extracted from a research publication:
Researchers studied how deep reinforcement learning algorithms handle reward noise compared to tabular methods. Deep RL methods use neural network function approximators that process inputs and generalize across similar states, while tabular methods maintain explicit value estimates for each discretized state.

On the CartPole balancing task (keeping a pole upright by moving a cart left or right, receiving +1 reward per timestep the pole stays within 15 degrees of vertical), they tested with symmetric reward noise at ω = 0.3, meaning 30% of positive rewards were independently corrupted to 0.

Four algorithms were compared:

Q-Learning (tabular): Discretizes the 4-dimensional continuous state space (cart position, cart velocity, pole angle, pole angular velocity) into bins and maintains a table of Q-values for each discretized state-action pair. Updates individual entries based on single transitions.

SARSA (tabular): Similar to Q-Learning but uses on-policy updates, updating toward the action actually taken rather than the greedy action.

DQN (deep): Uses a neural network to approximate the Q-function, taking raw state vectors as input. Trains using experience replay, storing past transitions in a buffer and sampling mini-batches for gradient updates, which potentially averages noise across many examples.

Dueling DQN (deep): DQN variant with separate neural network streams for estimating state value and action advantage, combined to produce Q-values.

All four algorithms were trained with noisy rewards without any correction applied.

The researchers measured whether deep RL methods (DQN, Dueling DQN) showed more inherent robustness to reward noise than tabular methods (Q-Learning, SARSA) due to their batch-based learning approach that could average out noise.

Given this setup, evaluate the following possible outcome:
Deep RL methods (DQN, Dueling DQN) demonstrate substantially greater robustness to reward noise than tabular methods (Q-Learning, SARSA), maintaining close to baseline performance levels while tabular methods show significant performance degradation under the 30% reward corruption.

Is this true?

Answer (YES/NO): YES